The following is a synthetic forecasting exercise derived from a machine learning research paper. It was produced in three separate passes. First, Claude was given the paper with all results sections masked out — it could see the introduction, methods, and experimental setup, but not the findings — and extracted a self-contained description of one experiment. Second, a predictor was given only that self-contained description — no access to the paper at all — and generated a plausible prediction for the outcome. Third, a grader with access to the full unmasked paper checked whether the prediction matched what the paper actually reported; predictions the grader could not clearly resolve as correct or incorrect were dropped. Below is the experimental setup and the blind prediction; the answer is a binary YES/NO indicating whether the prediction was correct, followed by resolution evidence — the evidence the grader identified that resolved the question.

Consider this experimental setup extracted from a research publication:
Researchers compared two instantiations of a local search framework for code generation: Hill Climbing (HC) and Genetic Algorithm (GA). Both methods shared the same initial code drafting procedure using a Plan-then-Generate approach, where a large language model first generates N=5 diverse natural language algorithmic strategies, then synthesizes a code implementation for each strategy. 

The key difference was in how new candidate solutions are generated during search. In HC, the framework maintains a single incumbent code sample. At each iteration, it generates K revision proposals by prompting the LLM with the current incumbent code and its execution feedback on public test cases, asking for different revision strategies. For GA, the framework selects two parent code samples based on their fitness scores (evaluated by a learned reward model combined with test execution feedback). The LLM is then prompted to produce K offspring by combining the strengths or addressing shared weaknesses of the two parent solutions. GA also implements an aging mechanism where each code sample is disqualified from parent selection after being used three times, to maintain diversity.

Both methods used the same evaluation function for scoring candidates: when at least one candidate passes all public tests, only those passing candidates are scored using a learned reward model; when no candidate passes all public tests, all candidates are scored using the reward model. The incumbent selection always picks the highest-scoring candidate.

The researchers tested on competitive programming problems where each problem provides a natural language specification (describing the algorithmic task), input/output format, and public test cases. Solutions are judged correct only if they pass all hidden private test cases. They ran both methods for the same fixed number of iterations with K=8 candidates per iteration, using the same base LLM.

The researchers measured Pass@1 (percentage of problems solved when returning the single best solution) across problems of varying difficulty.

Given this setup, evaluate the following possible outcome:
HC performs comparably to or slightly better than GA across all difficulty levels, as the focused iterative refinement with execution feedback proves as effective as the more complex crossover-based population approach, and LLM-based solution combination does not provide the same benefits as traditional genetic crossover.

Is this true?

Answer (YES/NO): NO